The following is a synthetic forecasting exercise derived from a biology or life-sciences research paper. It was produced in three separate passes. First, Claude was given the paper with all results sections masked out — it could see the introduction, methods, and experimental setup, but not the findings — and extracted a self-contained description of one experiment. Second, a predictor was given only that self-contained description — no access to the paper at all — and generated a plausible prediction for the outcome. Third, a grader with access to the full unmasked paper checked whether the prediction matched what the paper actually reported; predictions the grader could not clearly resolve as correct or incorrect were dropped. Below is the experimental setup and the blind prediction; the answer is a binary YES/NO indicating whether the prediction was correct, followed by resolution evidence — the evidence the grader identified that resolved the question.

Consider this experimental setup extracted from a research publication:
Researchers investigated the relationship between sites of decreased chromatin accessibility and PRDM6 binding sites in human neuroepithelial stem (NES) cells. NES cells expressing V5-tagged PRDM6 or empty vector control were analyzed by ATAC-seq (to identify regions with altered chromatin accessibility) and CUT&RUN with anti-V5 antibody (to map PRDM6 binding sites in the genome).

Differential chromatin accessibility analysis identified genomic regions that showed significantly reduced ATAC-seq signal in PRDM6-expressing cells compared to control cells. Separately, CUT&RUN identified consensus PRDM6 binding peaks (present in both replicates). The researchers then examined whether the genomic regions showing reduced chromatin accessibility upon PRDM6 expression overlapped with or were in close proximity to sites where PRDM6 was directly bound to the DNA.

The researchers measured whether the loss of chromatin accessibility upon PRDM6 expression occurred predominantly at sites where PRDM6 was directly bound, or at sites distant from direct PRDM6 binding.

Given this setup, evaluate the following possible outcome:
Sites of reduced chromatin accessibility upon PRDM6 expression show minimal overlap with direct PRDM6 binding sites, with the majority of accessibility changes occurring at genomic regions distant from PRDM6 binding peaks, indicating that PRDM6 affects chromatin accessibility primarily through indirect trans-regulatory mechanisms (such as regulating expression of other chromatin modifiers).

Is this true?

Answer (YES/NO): YES